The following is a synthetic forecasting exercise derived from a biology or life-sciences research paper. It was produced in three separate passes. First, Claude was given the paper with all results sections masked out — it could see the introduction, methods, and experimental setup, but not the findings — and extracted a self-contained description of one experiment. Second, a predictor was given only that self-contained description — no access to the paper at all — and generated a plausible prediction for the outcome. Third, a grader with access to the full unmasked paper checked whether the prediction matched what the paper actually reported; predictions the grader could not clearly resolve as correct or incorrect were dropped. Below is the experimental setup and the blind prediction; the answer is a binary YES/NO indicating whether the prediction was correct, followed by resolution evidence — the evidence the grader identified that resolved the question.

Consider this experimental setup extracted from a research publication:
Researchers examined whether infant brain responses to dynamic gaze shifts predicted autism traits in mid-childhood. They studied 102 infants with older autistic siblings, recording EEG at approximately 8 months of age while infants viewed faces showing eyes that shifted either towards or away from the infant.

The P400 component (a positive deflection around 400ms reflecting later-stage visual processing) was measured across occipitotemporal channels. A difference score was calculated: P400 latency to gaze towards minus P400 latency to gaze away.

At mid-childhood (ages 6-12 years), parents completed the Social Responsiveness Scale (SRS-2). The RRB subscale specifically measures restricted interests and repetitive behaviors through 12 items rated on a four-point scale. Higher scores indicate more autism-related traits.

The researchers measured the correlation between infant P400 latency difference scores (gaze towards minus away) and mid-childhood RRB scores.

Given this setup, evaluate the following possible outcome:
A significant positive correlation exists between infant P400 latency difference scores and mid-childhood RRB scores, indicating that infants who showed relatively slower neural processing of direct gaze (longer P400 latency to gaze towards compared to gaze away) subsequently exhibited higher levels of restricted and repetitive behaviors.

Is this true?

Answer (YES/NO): YES